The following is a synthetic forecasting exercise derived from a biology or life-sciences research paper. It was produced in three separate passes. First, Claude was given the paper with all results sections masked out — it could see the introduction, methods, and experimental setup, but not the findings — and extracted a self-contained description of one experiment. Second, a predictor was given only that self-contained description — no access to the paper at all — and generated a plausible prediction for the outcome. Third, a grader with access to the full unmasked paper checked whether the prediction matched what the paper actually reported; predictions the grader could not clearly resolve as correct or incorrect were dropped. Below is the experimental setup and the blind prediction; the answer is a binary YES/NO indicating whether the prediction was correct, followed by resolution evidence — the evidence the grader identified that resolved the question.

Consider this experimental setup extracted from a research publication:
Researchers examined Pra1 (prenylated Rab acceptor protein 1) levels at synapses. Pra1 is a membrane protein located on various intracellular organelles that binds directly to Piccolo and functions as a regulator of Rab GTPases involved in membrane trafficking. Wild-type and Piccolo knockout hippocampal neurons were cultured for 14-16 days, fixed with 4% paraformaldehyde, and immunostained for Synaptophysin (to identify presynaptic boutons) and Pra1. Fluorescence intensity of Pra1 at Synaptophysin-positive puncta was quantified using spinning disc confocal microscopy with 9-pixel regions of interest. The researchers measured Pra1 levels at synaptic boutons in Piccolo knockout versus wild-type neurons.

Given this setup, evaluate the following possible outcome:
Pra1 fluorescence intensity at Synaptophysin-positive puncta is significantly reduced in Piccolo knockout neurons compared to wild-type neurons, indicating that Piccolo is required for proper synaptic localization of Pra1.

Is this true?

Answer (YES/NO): YES